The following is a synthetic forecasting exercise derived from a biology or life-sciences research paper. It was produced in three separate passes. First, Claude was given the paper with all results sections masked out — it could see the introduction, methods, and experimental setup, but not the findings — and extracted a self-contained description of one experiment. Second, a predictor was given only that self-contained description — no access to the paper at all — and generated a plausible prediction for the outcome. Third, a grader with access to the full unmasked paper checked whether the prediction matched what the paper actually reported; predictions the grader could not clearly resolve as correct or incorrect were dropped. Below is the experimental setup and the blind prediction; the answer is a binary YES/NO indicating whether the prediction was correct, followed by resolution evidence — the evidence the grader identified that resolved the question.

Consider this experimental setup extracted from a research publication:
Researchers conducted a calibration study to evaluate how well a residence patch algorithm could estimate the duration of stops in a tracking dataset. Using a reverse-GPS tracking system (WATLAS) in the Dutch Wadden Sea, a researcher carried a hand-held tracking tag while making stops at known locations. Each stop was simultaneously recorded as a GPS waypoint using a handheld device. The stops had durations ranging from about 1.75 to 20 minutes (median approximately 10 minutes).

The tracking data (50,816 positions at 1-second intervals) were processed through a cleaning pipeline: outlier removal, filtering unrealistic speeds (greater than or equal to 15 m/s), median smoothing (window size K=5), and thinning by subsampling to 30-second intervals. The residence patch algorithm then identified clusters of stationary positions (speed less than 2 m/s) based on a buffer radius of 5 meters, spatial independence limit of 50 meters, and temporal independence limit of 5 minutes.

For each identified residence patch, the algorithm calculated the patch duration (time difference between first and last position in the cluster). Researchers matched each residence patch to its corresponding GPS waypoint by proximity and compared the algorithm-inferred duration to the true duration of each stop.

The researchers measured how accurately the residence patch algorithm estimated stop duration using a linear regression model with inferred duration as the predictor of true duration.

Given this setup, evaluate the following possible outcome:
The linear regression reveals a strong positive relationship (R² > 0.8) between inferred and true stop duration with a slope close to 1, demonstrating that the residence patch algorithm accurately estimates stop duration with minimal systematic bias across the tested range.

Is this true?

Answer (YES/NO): YES